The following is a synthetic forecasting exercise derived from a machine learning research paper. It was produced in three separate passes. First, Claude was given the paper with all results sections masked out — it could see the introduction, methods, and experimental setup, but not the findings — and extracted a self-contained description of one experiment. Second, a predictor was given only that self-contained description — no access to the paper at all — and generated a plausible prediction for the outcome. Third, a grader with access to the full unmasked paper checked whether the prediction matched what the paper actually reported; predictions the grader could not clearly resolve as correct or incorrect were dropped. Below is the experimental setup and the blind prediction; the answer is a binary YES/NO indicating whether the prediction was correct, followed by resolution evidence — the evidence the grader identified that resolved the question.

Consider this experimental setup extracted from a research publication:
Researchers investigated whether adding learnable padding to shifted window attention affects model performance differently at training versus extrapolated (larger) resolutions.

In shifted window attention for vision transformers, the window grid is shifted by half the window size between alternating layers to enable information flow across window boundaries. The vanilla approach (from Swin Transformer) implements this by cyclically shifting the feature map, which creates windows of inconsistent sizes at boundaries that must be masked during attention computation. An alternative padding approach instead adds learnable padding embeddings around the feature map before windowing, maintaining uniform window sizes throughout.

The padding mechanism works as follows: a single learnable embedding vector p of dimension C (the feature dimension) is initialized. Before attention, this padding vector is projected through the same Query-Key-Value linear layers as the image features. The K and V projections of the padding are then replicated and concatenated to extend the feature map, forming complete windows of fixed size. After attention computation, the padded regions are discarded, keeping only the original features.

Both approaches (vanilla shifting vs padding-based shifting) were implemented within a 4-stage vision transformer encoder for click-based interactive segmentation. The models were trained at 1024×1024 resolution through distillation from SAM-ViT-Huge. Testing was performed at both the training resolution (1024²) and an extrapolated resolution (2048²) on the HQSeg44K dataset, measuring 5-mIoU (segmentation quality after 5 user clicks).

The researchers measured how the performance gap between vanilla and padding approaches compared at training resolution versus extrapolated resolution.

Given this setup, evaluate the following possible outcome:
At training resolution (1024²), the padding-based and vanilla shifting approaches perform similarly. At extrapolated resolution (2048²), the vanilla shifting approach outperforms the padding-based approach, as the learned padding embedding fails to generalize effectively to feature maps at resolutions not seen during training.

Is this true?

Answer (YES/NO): NO